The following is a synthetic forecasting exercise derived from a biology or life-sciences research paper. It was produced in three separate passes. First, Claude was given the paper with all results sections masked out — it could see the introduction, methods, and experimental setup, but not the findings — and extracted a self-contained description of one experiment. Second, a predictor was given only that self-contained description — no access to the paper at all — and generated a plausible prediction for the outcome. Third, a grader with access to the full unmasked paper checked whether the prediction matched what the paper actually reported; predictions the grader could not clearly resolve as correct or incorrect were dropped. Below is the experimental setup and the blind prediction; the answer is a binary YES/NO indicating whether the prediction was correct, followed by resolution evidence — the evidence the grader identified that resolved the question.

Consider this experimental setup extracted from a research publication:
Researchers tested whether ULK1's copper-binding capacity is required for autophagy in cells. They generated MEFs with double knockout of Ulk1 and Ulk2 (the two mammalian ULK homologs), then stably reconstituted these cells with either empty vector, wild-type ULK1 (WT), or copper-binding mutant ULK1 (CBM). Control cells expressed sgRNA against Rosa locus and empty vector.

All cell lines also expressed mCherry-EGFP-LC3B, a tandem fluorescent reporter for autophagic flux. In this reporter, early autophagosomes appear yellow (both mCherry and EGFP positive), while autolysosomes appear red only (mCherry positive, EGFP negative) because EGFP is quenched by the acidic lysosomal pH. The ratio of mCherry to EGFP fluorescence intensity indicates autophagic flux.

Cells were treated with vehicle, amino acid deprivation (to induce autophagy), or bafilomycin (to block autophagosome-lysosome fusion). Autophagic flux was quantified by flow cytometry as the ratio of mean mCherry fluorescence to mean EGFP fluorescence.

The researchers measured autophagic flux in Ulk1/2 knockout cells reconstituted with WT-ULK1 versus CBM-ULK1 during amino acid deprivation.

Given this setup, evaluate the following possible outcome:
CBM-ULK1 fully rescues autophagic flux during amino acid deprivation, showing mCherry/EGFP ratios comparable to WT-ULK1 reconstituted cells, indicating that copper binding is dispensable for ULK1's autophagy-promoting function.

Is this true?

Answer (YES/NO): NO